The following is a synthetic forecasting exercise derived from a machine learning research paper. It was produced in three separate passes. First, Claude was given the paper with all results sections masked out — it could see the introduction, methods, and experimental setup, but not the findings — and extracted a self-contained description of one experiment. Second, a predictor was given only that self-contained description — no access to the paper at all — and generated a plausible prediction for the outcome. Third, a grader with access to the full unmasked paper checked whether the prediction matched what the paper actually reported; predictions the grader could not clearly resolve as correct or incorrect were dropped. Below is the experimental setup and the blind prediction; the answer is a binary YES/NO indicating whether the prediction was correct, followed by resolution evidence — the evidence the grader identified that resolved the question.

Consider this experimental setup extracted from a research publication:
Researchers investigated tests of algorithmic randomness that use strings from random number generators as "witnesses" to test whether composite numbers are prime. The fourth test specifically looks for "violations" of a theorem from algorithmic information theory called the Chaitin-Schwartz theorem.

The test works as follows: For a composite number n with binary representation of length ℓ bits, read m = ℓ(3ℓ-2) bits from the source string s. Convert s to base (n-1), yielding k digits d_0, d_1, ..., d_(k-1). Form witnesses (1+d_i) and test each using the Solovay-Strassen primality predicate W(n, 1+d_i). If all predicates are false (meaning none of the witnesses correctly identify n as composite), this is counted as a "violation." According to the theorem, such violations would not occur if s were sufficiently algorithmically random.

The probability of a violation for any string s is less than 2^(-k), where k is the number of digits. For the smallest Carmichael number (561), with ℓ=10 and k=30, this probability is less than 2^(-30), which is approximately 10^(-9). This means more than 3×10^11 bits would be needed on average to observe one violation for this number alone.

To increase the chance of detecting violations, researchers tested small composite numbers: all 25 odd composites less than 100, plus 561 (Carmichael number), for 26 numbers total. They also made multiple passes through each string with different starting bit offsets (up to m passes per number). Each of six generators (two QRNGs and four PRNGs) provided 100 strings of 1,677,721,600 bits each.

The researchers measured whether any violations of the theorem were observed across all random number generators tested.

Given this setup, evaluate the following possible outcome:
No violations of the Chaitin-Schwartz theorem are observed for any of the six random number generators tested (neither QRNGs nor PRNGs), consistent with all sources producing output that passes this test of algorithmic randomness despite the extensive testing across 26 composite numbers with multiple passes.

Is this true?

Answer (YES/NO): NO